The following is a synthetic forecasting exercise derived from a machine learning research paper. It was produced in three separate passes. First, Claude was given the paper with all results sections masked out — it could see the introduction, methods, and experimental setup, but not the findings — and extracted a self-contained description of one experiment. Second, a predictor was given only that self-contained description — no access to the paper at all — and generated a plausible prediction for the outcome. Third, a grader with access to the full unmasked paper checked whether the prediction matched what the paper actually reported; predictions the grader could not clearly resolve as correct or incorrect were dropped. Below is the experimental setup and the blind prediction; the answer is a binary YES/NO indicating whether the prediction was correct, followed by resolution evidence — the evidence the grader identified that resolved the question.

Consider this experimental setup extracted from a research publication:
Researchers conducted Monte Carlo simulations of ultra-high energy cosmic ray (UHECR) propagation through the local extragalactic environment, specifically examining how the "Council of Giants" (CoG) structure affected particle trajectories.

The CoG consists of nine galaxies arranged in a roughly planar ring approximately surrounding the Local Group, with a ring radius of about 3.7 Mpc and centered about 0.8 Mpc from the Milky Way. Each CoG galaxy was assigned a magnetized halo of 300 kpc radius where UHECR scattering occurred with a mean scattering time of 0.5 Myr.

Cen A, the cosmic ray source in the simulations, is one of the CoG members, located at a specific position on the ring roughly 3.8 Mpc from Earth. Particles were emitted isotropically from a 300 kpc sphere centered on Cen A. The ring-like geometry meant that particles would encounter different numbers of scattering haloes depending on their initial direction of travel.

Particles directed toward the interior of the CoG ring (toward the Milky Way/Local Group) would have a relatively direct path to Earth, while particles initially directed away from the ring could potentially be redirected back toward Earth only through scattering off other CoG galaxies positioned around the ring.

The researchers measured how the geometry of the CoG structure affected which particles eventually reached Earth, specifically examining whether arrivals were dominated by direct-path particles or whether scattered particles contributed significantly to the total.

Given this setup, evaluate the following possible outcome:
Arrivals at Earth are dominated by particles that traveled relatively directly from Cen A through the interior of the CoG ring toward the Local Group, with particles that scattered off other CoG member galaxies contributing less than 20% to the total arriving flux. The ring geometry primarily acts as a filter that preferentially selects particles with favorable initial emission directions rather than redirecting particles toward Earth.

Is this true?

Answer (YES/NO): NO